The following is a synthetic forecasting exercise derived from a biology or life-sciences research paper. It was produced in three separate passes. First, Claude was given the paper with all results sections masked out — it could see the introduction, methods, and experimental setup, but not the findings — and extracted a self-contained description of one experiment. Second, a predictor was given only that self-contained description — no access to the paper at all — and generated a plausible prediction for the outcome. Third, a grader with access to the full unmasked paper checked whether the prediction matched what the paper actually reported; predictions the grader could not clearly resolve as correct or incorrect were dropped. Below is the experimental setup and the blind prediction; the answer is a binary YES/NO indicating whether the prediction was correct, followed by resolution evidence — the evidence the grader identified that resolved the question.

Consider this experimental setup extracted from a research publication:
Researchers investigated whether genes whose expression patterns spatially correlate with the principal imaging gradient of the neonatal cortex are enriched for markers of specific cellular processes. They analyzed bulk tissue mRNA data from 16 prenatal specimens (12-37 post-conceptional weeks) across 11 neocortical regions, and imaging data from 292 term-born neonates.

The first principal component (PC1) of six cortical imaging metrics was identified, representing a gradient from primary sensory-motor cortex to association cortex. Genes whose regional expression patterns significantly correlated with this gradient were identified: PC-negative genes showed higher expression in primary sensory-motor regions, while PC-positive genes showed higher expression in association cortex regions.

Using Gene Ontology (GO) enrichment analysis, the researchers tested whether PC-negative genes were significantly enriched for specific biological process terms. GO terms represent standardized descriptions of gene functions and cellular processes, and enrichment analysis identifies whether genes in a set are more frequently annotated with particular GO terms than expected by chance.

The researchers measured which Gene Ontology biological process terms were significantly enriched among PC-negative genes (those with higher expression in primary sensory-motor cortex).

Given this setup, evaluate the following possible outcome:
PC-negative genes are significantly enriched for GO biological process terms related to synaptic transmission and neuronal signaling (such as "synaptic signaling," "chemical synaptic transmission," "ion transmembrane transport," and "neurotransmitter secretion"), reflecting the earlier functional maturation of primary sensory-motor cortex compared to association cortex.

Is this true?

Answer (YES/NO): NO